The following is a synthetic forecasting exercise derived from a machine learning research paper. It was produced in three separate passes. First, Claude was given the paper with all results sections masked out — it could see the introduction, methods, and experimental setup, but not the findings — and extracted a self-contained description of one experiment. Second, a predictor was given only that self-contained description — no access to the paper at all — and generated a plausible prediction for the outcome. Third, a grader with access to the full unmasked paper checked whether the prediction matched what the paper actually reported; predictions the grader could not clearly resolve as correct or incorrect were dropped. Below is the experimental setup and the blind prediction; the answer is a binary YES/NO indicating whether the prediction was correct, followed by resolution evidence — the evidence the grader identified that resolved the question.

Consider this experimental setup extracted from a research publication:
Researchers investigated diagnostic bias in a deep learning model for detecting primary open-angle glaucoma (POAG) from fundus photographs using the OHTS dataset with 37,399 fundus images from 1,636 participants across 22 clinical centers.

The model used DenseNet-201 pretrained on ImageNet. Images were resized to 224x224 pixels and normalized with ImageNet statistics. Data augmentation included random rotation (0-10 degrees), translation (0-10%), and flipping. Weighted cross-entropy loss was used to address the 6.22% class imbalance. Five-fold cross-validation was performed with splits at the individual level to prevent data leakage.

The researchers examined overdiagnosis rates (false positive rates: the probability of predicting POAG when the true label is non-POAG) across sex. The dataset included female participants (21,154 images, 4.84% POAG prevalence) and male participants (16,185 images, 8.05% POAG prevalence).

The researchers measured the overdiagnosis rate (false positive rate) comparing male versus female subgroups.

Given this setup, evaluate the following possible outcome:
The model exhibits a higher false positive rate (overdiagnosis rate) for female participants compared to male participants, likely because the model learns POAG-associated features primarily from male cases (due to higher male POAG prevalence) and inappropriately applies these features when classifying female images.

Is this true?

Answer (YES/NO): NO